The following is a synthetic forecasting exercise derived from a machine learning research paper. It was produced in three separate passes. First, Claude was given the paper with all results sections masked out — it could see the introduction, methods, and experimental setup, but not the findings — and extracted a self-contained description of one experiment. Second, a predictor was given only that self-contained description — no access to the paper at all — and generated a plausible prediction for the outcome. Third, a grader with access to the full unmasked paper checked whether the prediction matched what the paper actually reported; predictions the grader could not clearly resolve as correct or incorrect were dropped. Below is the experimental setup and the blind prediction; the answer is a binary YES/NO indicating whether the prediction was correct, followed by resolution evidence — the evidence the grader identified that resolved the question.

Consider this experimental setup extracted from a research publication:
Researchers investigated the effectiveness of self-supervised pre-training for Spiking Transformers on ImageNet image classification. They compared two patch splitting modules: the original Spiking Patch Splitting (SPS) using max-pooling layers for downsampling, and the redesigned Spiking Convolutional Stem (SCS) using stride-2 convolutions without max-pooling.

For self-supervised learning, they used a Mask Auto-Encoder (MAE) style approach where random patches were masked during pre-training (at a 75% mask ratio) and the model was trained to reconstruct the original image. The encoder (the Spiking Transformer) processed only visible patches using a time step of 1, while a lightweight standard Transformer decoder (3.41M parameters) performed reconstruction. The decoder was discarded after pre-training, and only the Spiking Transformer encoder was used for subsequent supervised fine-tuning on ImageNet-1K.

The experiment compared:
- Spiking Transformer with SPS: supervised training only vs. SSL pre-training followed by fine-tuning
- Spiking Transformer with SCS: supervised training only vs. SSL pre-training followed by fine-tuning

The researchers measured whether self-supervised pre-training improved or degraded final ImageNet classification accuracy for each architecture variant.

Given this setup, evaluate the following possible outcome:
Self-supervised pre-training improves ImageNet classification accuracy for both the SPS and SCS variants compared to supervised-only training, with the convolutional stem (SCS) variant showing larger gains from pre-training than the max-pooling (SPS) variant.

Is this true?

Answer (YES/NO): NO